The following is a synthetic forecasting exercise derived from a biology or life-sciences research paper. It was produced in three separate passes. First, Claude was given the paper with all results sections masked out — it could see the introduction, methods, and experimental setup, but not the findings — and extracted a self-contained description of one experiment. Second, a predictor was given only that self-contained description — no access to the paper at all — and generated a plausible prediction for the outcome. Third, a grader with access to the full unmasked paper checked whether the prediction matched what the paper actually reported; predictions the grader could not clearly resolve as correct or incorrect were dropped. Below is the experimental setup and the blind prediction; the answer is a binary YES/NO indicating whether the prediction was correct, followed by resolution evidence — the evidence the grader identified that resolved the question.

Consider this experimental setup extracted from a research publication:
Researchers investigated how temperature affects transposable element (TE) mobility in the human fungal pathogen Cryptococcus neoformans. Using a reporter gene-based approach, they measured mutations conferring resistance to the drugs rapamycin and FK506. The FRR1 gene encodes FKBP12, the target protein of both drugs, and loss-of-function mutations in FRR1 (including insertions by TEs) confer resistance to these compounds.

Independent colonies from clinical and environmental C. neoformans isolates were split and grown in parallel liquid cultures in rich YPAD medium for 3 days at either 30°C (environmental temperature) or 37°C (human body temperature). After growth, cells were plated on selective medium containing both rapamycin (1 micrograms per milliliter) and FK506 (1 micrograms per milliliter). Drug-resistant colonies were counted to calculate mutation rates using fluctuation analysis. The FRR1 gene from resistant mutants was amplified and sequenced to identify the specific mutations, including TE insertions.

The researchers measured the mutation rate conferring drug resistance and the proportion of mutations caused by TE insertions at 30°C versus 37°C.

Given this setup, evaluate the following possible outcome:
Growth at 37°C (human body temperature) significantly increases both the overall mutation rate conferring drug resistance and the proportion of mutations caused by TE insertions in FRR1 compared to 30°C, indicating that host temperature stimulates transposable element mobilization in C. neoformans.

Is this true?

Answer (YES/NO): NO